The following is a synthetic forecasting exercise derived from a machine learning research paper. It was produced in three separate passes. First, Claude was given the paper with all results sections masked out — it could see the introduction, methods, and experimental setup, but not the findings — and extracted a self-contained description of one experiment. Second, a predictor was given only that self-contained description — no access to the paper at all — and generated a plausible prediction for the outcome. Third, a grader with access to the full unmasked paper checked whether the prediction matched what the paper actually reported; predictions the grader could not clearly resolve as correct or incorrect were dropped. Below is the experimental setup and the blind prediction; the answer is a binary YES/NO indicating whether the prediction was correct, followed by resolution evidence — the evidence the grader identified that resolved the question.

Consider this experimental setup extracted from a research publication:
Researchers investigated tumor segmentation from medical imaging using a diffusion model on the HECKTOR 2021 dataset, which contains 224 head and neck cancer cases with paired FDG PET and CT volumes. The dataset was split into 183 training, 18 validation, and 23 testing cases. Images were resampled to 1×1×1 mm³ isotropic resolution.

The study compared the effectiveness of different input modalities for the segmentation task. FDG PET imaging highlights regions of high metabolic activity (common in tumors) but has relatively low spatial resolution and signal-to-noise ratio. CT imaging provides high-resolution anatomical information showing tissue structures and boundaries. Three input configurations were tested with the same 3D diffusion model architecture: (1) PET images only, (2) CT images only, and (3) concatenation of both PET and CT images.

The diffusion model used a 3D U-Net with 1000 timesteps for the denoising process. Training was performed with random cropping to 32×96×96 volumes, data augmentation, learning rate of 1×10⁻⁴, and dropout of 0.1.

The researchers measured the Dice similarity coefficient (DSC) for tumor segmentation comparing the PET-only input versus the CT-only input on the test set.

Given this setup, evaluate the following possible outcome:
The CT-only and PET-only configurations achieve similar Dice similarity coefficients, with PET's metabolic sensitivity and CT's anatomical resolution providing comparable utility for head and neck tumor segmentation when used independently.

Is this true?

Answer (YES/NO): NO